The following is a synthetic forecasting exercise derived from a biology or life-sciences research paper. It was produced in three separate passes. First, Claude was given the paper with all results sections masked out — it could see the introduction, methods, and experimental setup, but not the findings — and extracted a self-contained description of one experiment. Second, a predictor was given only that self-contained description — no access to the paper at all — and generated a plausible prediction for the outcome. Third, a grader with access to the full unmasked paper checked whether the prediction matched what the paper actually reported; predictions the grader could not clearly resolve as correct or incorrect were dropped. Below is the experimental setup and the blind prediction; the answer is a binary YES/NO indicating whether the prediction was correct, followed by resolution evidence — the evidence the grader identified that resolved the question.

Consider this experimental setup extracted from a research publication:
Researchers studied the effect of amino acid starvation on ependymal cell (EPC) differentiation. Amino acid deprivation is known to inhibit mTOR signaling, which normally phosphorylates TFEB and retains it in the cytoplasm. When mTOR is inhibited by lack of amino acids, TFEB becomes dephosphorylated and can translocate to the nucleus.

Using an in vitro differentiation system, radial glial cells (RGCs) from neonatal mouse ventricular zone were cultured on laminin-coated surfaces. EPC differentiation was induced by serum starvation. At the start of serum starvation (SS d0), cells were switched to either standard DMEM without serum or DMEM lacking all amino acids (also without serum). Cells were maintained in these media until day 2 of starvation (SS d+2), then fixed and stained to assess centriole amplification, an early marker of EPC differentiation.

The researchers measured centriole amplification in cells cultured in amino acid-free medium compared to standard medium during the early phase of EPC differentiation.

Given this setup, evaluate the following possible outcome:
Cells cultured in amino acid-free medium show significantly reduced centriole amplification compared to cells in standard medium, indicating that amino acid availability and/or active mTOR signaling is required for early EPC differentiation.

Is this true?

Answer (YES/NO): YES